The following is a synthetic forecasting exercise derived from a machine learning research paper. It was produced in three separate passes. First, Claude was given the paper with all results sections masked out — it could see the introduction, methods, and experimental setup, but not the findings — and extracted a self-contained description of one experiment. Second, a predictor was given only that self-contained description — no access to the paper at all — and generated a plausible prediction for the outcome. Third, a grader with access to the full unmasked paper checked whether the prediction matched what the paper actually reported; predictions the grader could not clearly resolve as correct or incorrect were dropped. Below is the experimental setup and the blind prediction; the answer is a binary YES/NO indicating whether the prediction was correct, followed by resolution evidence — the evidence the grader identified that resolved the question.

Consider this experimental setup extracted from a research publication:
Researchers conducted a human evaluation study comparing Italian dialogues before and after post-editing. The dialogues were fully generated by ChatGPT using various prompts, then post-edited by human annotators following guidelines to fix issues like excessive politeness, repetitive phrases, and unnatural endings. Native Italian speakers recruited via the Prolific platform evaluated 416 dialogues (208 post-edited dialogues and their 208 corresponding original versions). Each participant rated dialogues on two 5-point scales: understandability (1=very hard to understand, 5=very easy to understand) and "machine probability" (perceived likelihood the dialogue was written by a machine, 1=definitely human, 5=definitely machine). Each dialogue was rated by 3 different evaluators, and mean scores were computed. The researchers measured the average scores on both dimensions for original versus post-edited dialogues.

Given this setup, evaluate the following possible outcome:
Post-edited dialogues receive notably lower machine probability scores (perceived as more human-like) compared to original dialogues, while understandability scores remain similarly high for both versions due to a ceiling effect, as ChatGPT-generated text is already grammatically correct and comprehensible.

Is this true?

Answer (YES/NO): NO